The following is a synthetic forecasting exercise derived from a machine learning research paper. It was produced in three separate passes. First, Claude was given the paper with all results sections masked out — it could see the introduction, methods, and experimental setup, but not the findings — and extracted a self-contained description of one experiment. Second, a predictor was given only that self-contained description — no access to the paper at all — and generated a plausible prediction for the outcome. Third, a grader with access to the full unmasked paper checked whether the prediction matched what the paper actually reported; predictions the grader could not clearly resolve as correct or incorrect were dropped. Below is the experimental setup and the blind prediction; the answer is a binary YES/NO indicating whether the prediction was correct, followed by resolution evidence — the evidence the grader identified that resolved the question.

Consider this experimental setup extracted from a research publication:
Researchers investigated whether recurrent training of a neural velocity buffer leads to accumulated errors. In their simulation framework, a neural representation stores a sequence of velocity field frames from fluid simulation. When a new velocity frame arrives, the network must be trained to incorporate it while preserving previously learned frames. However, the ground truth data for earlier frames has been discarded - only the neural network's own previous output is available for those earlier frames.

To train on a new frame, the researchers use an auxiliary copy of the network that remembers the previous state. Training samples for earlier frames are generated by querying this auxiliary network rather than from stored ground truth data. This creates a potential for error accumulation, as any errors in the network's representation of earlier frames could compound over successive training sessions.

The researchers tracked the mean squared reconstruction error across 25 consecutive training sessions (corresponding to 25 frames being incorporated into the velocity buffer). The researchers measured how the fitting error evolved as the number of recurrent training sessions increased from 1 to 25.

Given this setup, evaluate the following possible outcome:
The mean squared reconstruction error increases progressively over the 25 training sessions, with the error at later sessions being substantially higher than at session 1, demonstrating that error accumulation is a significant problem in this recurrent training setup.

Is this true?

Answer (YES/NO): NO